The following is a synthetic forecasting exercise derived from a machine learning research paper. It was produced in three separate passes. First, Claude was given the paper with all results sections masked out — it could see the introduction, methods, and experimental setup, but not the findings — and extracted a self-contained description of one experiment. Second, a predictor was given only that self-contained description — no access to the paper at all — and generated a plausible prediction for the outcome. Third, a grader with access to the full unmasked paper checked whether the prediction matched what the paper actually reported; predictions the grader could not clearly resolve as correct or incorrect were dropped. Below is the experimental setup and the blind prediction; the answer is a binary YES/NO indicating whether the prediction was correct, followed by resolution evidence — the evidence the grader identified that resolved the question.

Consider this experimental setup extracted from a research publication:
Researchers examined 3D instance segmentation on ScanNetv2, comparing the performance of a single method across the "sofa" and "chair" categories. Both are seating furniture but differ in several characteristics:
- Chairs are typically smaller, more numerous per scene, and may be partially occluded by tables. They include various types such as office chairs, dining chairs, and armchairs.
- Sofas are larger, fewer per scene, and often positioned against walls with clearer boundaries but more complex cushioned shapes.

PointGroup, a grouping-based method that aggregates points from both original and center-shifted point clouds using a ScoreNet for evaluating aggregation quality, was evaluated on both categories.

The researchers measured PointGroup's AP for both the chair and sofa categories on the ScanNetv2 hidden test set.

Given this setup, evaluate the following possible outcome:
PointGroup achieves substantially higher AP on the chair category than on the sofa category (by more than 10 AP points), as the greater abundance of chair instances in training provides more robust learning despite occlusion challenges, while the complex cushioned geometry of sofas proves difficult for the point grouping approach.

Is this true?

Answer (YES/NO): NO